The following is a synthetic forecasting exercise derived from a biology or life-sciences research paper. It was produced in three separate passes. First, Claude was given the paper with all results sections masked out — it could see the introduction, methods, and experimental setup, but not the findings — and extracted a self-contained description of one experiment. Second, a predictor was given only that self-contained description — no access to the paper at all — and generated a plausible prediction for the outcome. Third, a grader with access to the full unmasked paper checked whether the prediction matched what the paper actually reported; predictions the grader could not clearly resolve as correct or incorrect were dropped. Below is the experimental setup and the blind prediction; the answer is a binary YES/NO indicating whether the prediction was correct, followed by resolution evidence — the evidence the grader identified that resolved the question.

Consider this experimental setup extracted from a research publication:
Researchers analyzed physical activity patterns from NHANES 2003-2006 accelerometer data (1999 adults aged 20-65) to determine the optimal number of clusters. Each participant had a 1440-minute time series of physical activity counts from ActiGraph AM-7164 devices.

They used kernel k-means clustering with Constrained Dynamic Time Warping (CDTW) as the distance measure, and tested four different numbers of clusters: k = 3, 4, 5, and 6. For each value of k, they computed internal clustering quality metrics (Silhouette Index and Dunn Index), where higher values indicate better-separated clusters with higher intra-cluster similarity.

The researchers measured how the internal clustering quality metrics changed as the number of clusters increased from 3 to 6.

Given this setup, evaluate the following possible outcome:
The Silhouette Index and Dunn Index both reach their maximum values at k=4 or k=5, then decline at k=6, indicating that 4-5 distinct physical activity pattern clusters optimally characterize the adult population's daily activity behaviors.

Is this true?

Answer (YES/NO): NO